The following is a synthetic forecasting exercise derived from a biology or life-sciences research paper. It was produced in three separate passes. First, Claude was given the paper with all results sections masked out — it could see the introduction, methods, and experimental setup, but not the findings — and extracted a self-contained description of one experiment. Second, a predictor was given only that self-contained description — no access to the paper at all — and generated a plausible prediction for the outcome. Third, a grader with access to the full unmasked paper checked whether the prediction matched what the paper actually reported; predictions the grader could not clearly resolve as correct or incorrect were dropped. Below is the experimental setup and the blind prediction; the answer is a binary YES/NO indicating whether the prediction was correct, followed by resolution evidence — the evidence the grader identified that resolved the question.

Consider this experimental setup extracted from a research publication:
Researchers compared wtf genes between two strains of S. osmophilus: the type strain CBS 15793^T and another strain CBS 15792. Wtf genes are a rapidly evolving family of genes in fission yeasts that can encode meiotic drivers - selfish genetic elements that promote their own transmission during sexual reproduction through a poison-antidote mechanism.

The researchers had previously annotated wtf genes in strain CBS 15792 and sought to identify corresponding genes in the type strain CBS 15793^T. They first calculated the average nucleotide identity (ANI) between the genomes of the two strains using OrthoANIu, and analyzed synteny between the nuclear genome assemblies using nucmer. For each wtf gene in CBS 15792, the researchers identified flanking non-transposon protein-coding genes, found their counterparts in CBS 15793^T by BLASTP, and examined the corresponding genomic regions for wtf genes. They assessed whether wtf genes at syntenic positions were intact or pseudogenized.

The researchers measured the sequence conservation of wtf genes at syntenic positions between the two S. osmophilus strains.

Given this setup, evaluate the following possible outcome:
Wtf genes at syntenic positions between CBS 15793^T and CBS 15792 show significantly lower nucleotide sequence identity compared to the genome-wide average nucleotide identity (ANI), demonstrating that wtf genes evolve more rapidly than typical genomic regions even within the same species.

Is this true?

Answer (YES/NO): NO